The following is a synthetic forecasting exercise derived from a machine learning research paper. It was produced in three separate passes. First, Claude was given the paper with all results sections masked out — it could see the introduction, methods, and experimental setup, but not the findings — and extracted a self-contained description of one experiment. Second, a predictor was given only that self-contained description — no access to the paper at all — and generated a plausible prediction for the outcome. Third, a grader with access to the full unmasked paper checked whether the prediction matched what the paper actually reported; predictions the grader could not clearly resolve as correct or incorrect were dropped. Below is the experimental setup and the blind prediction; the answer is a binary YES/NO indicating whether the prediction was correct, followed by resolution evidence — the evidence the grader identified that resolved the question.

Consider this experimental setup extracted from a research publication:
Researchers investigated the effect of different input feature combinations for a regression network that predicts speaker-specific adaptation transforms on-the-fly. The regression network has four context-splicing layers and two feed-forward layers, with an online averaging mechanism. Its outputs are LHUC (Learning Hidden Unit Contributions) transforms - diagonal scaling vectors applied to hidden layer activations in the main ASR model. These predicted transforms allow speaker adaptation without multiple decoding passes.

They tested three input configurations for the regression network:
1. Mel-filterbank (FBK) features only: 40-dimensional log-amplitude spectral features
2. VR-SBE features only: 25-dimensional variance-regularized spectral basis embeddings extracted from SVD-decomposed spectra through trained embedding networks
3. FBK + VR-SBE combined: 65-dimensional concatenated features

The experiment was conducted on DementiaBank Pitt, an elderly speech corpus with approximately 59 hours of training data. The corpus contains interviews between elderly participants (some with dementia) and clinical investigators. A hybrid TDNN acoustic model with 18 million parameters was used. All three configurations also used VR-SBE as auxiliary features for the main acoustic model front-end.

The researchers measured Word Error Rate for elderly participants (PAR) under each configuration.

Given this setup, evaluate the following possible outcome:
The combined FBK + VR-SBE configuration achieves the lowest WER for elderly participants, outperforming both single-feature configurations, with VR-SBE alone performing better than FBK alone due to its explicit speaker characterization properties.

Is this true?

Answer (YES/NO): YES